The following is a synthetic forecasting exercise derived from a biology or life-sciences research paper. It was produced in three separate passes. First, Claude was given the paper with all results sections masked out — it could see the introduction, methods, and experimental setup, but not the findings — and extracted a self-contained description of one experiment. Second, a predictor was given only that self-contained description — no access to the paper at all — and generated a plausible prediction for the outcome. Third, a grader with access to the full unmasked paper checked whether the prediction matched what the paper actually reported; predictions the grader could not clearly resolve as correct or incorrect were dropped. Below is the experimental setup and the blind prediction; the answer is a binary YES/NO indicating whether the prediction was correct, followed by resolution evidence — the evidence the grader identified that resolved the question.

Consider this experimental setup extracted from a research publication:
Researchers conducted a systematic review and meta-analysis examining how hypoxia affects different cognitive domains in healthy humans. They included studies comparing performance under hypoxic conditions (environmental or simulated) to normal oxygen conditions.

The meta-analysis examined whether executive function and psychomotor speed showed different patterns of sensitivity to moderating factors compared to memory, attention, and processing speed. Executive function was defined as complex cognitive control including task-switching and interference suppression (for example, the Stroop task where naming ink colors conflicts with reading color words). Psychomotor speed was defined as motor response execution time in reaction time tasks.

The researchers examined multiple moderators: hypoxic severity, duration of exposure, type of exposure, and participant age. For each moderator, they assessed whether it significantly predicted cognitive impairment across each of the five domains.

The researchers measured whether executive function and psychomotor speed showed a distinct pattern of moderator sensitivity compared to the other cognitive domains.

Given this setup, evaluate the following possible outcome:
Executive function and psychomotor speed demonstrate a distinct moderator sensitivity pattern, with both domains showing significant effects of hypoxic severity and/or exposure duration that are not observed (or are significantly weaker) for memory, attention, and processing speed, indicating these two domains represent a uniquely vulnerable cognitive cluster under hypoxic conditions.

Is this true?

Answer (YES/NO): YES